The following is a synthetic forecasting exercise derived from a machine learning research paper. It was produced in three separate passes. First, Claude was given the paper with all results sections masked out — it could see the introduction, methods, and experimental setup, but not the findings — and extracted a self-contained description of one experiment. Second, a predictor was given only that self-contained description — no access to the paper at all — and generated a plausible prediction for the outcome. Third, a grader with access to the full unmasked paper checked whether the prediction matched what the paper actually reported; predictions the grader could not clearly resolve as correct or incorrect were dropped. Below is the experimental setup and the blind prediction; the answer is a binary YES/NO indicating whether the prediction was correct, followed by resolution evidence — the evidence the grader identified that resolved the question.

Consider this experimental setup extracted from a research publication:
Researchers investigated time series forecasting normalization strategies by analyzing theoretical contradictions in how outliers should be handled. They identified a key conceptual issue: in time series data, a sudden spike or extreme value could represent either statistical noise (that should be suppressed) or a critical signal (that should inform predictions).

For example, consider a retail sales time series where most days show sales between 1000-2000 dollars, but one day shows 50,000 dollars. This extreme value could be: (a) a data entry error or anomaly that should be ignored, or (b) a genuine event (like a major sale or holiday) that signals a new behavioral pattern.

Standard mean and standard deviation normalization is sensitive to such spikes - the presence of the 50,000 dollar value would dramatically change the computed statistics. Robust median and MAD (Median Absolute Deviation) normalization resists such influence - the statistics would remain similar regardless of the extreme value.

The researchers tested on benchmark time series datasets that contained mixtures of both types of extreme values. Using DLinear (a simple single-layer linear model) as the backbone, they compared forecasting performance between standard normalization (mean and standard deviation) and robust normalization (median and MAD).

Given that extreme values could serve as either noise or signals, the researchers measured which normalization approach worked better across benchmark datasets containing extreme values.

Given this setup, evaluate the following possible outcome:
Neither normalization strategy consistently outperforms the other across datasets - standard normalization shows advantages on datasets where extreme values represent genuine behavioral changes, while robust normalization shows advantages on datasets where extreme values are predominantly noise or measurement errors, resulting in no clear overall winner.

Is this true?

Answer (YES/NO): NO